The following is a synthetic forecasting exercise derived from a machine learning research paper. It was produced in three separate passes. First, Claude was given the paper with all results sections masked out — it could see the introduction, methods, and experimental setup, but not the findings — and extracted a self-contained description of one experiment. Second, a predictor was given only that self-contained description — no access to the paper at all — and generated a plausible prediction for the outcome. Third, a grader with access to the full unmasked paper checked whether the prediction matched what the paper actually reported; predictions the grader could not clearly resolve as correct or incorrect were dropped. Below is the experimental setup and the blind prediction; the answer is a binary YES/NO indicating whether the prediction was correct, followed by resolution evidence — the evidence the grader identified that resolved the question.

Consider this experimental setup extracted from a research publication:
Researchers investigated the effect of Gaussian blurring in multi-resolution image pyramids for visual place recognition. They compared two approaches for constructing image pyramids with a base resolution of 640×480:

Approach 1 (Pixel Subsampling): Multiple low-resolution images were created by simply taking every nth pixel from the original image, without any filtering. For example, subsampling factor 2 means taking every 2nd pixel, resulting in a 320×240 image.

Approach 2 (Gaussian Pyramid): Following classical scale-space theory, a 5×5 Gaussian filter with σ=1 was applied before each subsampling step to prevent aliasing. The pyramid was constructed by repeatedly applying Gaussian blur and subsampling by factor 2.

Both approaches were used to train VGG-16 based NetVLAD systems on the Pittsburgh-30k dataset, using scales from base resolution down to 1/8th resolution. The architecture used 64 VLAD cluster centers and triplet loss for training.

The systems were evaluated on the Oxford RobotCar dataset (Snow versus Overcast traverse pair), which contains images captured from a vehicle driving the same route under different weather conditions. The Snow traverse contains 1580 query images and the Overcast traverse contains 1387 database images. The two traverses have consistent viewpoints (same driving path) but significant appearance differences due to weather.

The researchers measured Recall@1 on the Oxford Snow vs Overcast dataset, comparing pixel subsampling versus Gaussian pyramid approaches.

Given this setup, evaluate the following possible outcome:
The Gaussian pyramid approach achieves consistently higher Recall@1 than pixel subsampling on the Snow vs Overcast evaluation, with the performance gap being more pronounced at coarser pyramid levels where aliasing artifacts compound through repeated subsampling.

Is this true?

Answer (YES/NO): NO